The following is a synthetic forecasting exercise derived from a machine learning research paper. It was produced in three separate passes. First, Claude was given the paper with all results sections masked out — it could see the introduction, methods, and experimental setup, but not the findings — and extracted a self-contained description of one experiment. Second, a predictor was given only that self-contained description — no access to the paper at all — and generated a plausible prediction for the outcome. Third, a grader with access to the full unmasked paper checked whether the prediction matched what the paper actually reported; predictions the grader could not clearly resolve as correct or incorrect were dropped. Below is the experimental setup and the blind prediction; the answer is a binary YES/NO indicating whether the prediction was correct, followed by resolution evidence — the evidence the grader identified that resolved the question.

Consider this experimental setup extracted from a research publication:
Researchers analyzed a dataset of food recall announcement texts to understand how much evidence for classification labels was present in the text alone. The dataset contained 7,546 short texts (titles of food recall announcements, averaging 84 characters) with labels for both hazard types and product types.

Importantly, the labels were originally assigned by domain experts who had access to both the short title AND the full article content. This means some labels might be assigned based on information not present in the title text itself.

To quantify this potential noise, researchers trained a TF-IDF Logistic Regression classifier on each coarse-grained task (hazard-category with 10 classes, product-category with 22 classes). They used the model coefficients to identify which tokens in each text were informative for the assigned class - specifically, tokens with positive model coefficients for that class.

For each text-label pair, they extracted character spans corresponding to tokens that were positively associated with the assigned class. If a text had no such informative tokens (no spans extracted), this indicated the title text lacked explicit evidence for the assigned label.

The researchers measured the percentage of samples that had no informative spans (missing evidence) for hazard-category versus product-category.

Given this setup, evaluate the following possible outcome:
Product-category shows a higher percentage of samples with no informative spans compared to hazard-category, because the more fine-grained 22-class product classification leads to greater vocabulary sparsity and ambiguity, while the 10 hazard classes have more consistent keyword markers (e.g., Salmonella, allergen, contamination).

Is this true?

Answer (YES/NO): YES